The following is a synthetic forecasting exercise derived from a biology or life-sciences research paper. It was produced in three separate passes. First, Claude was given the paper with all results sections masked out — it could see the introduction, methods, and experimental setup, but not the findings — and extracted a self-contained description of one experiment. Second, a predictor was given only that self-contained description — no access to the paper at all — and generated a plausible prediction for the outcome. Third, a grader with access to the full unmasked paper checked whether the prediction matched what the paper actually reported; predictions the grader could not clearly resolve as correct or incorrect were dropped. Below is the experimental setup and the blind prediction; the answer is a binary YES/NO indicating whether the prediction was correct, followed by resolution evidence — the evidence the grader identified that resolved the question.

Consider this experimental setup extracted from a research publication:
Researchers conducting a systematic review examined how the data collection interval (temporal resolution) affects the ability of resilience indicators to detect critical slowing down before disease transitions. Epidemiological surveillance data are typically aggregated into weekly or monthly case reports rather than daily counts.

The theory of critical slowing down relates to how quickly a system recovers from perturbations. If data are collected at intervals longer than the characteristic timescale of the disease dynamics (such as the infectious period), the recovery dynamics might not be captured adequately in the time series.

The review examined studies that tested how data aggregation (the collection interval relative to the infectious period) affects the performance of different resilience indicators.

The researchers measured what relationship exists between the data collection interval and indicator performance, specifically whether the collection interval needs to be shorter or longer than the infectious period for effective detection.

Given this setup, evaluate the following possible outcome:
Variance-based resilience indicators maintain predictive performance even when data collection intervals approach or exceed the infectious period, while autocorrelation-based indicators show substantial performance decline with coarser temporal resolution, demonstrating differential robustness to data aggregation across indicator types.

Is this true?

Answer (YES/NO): NO